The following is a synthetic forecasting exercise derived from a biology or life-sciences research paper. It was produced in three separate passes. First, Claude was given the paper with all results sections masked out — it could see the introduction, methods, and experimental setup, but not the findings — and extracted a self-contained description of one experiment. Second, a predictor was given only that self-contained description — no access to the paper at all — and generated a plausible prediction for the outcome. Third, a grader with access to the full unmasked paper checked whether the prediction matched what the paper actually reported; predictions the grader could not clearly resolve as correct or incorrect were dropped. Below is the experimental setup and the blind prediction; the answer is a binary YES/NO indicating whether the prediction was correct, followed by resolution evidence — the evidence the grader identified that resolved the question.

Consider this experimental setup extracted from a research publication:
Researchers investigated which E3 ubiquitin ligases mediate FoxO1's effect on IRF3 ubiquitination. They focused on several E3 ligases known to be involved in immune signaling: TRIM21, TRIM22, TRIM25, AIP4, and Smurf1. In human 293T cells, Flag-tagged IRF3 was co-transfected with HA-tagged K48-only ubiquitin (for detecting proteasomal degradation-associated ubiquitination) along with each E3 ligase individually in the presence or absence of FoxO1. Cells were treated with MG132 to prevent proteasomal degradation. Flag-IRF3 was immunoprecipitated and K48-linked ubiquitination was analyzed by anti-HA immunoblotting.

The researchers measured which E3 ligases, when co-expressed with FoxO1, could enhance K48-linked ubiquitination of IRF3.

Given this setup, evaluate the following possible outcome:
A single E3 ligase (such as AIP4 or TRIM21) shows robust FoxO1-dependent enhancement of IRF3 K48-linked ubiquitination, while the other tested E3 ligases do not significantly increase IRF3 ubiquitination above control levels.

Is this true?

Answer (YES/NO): NO